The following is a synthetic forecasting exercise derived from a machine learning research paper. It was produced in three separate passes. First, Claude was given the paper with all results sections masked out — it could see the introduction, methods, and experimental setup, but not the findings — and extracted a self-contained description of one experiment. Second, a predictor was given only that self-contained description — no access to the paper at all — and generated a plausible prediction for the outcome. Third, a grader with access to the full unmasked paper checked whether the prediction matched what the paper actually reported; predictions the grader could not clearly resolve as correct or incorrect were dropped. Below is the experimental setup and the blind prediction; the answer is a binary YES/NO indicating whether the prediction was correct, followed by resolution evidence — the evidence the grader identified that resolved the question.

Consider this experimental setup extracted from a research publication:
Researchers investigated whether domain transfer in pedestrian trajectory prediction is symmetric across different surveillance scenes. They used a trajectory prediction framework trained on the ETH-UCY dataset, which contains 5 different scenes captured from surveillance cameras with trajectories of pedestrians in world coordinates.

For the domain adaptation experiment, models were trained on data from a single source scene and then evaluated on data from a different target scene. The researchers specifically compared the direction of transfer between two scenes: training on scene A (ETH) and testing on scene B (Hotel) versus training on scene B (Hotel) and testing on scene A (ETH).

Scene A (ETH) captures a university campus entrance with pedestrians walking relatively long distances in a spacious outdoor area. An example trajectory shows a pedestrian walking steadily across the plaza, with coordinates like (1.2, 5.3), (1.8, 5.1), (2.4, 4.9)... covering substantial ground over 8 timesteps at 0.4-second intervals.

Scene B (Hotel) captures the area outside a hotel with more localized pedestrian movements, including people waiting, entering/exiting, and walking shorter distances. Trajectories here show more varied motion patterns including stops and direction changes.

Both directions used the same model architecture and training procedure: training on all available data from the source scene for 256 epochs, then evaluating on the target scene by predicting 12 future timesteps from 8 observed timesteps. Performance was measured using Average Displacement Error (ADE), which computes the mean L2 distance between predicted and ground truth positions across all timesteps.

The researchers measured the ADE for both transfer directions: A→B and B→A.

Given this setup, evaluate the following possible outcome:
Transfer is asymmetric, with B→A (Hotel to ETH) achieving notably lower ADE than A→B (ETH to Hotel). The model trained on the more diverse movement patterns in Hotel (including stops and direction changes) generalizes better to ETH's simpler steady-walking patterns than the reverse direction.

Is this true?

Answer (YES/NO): NO